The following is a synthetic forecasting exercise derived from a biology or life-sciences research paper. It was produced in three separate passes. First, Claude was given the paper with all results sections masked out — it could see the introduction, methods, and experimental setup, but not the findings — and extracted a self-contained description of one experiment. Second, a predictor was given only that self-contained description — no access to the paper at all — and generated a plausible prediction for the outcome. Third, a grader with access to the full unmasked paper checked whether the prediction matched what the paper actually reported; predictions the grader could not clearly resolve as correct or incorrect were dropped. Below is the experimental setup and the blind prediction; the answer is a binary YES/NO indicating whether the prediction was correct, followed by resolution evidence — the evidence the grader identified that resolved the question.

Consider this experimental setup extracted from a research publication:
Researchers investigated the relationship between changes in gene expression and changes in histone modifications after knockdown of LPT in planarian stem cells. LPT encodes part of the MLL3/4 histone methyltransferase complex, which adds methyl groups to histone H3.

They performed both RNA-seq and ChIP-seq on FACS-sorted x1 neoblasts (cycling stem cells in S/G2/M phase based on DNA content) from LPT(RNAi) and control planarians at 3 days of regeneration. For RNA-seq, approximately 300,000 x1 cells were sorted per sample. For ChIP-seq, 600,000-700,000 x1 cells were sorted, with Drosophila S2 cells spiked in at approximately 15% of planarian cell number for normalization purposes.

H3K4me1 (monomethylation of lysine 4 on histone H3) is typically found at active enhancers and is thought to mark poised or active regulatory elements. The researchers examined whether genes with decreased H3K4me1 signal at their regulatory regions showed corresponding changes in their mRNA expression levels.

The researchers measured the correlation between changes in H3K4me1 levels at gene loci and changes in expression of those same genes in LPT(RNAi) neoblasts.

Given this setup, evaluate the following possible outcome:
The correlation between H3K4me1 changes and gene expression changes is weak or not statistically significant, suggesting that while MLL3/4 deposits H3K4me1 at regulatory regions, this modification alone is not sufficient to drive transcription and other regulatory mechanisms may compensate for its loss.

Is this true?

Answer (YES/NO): NO